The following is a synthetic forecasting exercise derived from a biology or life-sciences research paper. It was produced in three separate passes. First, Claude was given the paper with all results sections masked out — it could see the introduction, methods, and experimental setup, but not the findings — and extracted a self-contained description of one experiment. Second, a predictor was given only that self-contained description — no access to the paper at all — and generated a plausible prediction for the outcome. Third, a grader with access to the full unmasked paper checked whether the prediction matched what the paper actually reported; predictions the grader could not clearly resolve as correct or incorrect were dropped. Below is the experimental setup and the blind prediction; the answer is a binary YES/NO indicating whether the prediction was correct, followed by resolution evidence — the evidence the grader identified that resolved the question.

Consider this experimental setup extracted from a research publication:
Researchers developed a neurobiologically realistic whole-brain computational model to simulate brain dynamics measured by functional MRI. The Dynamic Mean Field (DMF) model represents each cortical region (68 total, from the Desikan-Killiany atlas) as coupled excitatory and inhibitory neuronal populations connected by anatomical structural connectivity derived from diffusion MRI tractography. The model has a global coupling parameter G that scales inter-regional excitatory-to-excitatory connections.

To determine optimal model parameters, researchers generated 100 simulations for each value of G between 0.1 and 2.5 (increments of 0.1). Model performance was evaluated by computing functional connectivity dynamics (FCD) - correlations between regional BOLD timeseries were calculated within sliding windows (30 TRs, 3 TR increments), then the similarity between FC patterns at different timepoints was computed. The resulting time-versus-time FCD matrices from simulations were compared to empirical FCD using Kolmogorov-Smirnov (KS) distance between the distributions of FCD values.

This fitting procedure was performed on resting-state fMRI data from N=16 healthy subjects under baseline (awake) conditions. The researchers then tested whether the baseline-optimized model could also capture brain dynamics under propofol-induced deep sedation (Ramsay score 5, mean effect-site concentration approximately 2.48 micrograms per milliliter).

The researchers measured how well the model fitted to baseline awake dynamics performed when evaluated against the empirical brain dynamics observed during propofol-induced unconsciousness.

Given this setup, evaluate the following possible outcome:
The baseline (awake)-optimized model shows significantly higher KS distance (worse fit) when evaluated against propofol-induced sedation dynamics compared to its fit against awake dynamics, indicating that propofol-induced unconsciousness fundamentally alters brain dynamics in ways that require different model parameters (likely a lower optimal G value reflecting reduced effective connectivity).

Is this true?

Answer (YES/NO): NO